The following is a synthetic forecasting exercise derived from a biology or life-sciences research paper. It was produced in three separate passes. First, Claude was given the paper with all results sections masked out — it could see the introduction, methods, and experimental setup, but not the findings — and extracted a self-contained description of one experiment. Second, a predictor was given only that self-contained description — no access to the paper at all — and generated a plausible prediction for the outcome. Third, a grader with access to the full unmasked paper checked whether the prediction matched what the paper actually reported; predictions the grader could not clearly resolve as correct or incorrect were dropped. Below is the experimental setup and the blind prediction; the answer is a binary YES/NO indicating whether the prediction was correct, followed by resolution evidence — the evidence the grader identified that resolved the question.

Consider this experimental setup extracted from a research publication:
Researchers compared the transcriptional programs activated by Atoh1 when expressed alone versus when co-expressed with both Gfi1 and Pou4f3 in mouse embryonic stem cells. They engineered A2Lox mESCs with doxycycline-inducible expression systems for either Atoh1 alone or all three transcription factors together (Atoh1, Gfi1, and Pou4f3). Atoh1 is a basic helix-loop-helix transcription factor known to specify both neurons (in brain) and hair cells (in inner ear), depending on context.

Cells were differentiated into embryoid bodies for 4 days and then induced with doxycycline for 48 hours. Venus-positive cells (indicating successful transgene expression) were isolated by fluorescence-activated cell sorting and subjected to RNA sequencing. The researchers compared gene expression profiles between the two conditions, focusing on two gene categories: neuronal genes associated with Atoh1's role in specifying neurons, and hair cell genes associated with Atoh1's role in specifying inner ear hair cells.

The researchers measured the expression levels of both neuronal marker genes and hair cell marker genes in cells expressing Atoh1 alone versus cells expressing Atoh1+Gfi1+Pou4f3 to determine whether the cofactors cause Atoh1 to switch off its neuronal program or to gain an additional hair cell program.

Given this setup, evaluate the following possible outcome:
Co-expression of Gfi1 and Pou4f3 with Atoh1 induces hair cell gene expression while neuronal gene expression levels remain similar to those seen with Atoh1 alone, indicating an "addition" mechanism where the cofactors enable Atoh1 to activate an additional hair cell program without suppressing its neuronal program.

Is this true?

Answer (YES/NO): YES